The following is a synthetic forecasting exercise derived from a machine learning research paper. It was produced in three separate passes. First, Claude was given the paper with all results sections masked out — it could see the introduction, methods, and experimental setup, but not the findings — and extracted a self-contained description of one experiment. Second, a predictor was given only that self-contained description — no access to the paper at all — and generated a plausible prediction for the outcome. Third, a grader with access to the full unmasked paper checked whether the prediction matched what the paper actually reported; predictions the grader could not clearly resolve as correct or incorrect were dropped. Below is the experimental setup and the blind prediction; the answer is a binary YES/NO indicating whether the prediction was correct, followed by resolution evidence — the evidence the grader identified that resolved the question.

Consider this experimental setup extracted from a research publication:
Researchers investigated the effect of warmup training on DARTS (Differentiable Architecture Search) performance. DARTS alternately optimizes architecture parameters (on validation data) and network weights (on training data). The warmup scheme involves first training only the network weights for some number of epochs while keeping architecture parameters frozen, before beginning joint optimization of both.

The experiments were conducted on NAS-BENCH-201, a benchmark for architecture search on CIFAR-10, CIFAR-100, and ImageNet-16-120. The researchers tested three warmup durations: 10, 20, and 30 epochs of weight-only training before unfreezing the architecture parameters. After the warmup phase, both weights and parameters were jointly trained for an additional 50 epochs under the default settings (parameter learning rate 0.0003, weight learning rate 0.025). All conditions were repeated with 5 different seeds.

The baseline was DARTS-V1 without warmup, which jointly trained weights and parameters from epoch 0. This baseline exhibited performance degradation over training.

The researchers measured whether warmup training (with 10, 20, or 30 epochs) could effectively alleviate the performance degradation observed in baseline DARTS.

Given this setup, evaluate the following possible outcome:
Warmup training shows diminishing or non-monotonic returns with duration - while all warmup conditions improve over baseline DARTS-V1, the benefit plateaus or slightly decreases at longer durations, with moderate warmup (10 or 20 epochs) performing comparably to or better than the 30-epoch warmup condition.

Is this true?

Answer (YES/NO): NO